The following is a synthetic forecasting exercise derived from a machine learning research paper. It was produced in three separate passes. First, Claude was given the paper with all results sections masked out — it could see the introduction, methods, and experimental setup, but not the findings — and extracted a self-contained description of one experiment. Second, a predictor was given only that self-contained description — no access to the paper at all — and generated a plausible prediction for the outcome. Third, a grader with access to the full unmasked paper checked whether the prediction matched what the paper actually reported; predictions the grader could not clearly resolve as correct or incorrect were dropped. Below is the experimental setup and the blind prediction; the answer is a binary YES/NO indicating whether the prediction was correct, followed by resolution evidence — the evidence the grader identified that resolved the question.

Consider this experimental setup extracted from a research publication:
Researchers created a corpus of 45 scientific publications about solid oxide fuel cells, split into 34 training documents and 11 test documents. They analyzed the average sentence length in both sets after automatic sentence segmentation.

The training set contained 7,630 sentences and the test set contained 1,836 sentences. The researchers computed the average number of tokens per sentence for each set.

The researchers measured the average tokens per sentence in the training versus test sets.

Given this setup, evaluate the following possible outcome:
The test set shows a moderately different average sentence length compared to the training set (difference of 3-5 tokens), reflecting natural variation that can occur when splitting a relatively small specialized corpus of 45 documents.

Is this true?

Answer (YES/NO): NO